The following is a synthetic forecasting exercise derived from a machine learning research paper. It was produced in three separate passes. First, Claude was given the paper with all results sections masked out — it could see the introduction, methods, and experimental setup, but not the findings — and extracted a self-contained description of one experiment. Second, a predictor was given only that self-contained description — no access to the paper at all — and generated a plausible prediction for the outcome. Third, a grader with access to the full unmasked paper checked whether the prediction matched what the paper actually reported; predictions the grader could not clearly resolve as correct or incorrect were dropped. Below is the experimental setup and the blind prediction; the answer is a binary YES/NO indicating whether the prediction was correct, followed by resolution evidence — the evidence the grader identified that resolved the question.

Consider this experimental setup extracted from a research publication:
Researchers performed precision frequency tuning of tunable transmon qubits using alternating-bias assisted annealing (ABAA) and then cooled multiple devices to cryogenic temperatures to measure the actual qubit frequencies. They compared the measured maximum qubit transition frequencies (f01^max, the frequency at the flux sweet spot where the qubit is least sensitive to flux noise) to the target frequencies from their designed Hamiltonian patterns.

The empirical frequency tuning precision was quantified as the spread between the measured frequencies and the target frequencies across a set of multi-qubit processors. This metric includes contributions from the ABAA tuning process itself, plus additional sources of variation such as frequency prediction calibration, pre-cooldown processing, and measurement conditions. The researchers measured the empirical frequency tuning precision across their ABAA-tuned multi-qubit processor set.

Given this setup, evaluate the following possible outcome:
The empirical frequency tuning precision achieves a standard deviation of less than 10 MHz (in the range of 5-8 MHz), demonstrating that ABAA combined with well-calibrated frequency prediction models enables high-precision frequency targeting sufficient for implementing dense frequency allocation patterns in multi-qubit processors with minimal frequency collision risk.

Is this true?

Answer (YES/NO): NO